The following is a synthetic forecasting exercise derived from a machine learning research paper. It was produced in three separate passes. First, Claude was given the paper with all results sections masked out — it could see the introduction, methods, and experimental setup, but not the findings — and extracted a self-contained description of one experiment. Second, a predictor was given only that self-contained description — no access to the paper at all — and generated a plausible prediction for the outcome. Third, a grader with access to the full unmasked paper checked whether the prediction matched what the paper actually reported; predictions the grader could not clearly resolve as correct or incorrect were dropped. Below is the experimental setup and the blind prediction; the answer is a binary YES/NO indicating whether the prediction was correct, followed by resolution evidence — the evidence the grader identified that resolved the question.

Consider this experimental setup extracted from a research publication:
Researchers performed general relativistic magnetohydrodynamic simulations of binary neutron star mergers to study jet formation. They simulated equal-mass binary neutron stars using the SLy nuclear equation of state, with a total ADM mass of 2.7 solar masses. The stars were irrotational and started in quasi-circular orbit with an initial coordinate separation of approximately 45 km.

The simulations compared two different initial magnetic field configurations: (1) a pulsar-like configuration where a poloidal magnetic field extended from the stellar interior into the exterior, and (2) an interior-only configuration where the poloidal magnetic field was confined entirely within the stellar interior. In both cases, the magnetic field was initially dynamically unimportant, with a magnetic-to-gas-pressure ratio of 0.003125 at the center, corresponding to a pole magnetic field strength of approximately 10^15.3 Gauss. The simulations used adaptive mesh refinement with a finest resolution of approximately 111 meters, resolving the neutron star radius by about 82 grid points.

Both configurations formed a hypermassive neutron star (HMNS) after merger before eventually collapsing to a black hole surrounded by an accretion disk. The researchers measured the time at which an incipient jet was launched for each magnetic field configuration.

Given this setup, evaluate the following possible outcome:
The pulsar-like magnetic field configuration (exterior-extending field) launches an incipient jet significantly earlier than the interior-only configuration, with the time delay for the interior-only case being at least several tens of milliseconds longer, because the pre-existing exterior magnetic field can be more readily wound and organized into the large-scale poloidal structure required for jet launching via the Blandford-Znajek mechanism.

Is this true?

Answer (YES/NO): YES